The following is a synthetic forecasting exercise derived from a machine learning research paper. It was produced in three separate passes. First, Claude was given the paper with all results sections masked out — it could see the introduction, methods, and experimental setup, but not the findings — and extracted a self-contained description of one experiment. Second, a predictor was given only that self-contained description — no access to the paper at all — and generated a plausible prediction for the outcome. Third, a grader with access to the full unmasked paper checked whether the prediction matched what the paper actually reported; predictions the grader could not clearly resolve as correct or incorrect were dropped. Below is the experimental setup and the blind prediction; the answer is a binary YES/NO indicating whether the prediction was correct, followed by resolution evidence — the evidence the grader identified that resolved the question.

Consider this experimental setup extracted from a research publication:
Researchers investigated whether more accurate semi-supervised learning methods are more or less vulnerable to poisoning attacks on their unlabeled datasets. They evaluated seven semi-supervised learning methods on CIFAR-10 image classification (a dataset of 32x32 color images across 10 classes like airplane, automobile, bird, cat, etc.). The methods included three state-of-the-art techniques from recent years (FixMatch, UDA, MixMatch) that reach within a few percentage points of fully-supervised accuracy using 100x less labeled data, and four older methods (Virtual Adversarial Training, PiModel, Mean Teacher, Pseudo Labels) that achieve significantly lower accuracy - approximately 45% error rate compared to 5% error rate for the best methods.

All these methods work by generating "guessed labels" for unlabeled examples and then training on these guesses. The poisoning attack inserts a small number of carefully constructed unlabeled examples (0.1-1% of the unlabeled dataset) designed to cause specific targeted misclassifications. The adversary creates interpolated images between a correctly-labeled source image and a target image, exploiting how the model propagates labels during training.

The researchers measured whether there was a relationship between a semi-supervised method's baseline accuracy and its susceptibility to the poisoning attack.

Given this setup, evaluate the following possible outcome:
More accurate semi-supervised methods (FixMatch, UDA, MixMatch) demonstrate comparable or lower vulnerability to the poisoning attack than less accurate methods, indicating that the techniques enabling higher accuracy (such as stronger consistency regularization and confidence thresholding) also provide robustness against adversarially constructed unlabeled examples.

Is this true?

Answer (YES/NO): NO